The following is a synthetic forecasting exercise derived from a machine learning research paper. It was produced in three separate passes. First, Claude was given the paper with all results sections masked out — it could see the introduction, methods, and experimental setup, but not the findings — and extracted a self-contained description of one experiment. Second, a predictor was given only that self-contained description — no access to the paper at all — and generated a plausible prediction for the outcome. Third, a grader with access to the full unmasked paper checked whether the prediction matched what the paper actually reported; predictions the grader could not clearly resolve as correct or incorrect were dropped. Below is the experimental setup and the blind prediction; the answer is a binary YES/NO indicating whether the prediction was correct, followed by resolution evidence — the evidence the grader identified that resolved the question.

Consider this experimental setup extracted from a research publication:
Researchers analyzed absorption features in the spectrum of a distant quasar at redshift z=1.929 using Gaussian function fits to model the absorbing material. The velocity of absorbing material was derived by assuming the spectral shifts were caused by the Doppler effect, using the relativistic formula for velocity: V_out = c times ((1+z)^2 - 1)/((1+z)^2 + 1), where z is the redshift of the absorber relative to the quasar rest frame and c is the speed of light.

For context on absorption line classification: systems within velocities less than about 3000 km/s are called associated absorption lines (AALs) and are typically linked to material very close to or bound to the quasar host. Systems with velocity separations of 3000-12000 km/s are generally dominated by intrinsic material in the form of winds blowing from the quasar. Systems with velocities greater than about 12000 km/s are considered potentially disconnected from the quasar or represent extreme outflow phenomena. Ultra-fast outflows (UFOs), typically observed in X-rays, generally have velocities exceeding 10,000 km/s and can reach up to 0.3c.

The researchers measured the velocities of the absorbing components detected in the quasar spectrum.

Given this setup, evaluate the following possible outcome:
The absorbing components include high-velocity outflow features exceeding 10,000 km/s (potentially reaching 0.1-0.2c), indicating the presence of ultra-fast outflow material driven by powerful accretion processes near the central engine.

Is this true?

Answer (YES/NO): YES